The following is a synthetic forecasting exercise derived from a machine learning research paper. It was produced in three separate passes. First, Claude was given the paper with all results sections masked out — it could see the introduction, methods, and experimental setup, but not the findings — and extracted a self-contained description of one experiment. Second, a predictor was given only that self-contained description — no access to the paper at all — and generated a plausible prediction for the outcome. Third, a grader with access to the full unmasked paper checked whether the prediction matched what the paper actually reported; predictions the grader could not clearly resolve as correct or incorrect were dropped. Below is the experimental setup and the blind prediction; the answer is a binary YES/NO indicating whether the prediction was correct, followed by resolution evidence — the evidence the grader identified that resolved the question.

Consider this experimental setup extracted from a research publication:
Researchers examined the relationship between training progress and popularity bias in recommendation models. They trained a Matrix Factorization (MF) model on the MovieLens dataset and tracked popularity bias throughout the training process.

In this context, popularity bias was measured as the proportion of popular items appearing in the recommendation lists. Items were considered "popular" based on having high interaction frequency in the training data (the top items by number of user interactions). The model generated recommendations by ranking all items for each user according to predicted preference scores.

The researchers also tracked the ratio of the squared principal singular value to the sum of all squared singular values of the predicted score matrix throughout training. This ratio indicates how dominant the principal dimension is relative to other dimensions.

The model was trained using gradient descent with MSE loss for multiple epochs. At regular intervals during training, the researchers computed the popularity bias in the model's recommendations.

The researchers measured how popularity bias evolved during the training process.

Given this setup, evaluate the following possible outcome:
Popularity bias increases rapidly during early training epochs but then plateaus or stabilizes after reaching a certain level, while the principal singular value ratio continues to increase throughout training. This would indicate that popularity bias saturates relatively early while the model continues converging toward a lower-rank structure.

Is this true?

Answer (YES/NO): NO